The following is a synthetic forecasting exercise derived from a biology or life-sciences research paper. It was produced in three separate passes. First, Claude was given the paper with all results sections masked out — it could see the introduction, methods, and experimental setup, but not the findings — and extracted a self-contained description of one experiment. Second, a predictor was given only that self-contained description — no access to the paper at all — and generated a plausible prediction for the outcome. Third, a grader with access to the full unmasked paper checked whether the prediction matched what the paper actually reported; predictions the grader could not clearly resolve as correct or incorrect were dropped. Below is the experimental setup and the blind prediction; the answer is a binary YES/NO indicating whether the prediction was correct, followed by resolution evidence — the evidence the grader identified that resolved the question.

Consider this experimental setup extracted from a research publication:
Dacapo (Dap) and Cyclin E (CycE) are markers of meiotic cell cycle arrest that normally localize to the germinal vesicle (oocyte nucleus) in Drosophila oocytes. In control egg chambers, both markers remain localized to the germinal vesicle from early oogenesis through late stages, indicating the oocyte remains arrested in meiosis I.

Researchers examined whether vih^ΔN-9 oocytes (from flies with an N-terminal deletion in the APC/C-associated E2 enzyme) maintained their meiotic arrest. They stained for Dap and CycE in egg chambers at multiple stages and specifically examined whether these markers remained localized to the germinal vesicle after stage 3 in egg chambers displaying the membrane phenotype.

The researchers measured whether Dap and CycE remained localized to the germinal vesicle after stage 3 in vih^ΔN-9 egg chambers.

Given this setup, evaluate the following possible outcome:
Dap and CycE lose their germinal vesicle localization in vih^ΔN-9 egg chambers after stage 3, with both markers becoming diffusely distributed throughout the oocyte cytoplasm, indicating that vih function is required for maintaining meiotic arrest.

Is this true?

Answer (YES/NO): NO